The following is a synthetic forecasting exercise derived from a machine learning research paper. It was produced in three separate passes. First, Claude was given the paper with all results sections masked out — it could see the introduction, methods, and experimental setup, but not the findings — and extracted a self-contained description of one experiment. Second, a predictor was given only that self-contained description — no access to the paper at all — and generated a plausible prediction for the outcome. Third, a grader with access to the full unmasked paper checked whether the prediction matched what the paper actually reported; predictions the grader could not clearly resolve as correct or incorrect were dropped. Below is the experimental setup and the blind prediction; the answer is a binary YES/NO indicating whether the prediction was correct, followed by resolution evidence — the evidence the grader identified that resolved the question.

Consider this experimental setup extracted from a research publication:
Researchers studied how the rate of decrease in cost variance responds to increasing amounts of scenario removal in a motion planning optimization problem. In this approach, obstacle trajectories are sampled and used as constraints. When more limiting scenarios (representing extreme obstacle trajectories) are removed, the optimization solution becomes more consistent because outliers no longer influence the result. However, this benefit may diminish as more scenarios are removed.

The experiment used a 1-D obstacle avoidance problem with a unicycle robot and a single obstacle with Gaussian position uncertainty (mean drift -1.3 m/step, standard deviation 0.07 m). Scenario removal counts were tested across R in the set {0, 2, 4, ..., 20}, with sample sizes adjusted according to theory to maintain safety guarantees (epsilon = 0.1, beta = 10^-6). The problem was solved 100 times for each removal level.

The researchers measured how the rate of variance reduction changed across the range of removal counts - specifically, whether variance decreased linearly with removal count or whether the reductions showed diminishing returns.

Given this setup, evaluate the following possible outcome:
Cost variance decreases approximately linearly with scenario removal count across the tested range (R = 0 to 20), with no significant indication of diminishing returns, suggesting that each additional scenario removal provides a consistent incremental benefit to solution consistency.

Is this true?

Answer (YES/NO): NO